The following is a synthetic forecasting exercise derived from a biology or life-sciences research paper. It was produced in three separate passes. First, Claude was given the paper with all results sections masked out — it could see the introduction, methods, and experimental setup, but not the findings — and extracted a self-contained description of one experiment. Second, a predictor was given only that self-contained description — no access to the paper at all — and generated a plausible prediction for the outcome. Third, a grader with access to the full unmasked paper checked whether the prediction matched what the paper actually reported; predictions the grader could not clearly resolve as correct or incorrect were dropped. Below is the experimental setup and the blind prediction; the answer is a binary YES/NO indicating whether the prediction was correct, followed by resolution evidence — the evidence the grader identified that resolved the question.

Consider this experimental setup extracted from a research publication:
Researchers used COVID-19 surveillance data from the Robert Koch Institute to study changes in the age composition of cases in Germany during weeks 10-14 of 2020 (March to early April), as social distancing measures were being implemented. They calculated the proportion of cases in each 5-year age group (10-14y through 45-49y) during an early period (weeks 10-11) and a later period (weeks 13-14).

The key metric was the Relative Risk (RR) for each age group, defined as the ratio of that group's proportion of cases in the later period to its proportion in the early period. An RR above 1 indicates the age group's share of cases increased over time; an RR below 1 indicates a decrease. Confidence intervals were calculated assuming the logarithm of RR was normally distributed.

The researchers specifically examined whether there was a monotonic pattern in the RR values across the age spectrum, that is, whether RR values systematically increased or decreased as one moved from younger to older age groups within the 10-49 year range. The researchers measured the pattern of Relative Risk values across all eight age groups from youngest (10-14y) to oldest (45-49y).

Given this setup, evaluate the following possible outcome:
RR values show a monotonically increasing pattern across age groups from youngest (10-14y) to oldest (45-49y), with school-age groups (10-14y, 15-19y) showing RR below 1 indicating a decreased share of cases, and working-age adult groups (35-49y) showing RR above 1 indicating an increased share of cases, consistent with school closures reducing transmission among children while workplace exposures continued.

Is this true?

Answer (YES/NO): NO